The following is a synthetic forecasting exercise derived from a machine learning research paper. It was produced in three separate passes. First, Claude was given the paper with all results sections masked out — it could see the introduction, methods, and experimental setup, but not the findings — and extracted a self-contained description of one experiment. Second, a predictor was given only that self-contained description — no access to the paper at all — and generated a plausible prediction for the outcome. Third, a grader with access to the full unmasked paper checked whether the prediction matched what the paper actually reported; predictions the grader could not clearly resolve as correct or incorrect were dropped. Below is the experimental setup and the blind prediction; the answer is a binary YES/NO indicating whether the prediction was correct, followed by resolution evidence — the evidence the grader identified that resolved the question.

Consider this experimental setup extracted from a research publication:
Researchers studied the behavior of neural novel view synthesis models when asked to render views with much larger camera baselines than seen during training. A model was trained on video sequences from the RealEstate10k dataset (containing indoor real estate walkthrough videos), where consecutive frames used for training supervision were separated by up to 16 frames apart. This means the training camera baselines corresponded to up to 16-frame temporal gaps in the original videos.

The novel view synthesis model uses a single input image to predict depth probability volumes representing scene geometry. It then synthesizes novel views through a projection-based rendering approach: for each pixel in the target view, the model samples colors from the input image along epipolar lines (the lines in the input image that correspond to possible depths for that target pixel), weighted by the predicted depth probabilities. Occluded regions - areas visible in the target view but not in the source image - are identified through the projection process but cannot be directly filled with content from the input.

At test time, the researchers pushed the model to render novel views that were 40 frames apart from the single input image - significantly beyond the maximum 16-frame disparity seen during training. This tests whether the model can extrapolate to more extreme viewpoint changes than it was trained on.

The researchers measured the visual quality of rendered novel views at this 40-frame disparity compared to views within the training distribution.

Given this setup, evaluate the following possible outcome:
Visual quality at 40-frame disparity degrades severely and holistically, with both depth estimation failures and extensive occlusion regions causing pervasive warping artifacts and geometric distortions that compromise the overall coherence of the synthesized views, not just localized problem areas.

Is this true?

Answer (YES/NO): NO